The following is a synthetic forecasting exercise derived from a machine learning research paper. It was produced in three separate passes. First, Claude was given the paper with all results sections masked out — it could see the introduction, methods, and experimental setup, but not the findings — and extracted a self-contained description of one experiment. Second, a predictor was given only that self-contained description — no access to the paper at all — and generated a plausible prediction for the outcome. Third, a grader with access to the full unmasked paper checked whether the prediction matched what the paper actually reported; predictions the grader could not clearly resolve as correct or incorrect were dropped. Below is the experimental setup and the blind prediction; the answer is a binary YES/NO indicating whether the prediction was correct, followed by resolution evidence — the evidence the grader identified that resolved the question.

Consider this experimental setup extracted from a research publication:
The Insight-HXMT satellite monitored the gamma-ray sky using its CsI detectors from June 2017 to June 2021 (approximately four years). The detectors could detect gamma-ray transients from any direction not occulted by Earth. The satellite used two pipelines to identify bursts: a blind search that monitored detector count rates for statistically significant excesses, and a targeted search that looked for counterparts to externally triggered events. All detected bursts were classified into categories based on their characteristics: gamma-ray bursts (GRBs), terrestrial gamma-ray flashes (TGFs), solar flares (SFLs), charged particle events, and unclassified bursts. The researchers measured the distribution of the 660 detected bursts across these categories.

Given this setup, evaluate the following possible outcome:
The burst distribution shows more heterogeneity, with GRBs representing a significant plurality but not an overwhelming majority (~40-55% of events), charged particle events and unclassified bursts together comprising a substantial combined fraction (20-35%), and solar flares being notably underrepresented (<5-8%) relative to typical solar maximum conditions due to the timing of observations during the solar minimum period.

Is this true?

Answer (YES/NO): NO